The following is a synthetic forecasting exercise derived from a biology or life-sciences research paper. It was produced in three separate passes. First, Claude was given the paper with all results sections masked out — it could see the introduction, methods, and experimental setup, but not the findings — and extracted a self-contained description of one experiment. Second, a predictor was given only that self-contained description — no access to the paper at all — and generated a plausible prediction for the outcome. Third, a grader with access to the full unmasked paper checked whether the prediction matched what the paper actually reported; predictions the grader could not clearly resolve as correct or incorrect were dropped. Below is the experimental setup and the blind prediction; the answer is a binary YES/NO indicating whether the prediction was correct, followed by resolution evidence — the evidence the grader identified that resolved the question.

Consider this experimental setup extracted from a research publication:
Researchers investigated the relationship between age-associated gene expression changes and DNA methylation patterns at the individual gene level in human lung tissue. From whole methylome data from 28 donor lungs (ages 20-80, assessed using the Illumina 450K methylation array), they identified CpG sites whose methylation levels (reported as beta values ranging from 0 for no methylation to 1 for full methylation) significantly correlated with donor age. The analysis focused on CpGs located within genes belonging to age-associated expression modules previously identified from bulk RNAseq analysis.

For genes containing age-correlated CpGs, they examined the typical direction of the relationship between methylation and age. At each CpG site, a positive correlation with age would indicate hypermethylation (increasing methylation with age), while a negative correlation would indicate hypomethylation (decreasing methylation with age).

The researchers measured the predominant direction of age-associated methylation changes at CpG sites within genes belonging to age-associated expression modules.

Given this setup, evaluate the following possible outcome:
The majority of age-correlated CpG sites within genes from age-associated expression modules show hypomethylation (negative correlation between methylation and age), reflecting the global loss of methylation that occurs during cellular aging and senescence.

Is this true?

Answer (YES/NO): NO